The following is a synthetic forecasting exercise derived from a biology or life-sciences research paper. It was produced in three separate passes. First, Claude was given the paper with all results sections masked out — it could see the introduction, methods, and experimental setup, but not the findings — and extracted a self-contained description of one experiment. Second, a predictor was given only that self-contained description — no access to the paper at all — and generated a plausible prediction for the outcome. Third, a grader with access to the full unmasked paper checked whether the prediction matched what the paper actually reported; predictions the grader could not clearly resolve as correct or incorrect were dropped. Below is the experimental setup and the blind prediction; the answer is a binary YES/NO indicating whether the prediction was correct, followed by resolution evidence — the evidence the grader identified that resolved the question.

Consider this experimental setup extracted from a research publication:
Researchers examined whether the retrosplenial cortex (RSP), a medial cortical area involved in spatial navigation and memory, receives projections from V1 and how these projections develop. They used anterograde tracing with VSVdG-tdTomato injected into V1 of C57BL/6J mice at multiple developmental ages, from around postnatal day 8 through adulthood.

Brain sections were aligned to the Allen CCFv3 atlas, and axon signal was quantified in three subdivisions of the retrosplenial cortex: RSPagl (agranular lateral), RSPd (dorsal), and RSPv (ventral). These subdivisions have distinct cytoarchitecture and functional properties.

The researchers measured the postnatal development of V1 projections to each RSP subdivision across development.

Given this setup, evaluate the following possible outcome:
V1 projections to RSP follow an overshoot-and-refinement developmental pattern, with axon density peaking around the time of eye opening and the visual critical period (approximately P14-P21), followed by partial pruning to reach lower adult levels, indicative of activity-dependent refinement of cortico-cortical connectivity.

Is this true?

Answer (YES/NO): NO